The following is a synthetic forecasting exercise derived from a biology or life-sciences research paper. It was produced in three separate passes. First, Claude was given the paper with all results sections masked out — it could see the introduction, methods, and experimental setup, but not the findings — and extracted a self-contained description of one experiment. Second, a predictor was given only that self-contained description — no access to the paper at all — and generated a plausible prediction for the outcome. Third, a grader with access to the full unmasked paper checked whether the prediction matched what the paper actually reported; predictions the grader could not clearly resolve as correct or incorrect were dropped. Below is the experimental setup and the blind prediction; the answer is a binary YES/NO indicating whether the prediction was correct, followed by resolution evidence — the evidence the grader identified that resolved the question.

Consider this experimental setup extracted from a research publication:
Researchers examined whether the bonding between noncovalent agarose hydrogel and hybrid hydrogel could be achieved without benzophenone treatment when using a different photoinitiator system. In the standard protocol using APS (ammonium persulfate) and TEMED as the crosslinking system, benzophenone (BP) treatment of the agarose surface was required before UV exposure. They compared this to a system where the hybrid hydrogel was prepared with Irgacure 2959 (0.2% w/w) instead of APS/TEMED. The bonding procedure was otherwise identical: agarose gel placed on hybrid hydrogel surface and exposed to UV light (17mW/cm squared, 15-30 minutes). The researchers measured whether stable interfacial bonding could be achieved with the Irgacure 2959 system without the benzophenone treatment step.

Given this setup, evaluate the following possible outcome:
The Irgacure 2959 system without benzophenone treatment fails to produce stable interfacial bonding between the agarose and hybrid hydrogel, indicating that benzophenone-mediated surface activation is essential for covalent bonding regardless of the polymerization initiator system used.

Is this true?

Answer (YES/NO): NO